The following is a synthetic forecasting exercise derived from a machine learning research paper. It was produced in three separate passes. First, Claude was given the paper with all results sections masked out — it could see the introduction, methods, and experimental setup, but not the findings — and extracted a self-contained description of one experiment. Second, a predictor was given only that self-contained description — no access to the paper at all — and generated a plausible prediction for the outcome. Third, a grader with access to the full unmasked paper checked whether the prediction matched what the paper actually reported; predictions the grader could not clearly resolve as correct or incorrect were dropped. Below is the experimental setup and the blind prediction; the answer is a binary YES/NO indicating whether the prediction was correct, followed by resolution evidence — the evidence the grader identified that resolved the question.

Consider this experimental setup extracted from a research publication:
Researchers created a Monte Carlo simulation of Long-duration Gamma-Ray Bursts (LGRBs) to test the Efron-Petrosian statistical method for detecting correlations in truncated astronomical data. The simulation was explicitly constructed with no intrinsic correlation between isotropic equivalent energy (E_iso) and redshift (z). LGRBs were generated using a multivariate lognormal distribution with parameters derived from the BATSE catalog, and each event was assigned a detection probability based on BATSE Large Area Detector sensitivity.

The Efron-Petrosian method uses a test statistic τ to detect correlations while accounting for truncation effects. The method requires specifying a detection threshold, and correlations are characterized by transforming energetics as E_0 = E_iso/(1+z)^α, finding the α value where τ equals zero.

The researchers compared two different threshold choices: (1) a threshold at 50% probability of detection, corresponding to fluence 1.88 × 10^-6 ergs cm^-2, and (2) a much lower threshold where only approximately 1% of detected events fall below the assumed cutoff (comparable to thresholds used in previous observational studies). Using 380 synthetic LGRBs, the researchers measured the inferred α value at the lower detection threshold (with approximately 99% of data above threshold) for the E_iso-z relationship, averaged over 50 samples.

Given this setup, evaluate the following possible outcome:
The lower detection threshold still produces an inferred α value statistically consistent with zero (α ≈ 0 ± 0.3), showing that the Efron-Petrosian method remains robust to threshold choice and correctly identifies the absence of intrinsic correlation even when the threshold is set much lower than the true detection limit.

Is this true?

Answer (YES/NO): NO